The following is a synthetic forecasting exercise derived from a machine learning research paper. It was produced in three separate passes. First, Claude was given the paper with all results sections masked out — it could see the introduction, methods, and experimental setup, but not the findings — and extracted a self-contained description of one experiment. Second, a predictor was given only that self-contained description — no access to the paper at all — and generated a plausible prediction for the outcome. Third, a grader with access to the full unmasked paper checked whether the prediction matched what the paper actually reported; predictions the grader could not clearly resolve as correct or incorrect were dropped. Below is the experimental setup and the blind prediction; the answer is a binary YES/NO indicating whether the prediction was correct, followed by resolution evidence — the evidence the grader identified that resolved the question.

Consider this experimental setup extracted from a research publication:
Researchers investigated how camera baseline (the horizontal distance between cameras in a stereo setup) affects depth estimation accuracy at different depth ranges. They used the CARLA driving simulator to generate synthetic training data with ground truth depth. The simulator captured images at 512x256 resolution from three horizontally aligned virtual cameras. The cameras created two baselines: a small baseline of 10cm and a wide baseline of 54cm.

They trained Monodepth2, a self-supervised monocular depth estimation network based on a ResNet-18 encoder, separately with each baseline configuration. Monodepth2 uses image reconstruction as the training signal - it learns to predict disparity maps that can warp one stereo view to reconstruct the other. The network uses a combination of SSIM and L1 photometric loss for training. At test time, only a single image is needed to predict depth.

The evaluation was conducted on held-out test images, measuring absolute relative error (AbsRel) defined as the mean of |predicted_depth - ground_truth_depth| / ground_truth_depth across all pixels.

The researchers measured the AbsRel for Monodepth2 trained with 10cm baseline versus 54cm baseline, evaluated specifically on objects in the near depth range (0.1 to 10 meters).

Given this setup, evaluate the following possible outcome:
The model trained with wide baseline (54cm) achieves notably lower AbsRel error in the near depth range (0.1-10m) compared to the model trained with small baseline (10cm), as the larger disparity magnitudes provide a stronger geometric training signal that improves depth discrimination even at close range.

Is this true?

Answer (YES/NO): NO